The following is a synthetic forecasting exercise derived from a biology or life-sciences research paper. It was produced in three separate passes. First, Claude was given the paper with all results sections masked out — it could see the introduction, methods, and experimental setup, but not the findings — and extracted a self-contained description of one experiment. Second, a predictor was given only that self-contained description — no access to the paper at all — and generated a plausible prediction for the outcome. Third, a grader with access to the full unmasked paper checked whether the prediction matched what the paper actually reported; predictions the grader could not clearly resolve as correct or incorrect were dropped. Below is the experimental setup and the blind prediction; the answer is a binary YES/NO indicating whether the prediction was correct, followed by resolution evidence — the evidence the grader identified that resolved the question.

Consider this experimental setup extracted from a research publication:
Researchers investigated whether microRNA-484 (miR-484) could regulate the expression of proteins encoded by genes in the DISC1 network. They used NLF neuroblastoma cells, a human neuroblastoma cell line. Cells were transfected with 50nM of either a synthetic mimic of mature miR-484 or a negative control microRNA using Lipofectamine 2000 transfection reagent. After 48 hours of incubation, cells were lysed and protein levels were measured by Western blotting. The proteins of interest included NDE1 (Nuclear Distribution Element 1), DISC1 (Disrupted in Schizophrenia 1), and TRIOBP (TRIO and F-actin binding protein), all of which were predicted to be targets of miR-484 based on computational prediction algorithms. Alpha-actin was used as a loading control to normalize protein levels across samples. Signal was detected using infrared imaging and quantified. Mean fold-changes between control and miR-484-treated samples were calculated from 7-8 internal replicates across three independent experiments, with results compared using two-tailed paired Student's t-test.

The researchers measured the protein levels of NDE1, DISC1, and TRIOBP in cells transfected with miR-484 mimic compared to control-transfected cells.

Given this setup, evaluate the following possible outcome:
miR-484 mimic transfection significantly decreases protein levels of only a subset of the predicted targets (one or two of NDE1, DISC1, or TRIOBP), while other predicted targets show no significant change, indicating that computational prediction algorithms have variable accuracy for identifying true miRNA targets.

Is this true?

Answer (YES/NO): NO